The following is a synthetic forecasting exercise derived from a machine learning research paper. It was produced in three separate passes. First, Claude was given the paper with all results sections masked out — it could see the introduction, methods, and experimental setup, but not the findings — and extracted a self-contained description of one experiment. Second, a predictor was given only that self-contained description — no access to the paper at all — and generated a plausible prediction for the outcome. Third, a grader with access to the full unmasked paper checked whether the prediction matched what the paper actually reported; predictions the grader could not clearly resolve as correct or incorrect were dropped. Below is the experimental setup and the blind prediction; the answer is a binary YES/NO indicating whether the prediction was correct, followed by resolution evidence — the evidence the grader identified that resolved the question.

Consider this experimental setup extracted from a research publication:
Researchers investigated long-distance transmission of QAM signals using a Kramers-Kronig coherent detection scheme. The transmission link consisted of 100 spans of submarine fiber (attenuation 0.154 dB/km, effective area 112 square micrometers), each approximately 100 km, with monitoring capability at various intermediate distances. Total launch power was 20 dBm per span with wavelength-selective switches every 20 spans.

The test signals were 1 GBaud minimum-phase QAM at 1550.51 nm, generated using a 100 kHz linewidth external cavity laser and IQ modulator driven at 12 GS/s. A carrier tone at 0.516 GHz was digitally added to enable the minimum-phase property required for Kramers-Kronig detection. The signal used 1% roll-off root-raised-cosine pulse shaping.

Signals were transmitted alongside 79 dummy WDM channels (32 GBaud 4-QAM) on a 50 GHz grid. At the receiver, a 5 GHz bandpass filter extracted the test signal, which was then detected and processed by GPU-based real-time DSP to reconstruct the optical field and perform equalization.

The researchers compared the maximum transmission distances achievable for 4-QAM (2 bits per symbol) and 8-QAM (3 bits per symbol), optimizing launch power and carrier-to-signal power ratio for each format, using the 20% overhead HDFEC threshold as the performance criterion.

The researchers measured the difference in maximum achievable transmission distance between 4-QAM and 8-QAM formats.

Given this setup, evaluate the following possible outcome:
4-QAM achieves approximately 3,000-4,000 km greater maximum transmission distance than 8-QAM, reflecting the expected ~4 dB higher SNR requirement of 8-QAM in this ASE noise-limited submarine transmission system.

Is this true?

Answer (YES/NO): NO